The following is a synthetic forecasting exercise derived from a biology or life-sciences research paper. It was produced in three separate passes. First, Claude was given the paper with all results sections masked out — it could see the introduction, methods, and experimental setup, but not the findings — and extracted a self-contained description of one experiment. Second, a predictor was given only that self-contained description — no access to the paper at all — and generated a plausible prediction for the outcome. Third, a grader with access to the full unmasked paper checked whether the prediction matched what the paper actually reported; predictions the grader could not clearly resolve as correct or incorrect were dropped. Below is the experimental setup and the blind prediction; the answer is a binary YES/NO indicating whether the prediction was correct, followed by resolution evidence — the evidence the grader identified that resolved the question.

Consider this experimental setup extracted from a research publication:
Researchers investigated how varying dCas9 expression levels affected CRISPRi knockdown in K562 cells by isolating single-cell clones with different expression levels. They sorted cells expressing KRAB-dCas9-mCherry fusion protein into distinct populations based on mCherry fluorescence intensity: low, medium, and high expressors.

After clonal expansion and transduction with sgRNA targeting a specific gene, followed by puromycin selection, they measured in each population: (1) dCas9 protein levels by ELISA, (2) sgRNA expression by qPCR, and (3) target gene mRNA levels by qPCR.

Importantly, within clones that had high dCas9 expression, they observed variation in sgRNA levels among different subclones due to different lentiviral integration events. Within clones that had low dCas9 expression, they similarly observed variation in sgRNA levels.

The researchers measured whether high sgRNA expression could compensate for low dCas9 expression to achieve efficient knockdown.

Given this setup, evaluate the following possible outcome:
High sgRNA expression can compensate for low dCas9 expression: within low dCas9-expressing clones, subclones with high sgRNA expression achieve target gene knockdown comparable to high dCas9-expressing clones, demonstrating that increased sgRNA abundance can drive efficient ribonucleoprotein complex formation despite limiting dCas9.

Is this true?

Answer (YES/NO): NO